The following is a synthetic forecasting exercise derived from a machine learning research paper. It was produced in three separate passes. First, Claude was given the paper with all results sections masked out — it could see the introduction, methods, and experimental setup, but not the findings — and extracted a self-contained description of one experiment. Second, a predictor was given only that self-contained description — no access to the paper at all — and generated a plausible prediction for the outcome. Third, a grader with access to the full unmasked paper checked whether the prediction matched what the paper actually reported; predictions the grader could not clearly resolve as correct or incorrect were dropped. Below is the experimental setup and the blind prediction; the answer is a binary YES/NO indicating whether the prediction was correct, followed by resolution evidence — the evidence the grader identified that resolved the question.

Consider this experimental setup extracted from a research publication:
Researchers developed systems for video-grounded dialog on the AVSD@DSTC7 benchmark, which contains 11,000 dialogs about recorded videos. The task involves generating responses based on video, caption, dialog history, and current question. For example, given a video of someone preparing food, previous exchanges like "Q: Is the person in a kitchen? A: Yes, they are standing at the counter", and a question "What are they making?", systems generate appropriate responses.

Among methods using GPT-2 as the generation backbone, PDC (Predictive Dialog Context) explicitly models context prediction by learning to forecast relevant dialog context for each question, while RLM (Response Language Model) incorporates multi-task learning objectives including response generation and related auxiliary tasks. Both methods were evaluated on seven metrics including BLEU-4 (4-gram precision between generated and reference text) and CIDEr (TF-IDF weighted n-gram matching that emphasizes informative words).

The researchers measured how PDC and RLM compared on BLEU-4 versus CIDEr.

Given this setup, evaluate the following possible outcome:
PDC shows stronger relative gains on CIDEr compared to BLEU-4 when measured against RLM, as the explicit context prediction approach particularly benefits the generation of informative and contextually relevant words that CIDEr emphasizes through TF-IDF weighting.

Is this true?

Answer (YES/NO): NO